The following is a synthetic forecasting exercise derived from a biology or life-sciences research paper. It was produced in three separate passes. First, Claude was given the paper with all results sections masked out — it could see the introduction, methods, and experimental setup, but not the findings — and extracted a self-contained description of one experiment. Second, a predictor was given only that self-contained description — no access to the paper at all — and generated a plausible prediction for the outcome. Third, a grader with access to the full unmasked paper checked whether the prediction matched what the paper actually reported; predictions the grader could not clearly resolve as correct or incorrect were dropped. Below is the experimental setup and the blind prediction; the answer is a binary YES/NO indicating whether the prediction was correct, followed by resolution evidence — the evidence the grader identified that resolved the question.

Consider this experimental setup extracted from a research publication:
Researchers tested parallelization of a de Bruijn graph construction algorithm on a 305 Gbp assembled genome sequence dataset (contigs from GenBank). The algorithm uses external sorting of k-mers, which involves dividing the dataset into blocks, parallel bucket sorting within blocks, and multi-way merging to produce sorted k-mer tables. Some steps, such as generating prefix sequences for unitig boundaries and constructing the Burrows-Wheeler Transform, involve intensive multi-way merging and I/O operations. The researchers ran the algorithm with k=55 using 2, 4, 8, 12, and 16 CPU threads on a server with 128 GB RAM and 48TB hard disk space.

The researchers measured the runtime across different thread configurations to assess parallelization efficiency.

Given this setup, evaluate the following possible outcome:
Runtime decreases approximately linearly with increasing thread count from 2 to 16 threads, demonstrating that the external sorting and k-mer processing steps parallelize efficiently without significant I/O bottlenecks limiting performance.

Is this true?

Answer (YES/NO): NO